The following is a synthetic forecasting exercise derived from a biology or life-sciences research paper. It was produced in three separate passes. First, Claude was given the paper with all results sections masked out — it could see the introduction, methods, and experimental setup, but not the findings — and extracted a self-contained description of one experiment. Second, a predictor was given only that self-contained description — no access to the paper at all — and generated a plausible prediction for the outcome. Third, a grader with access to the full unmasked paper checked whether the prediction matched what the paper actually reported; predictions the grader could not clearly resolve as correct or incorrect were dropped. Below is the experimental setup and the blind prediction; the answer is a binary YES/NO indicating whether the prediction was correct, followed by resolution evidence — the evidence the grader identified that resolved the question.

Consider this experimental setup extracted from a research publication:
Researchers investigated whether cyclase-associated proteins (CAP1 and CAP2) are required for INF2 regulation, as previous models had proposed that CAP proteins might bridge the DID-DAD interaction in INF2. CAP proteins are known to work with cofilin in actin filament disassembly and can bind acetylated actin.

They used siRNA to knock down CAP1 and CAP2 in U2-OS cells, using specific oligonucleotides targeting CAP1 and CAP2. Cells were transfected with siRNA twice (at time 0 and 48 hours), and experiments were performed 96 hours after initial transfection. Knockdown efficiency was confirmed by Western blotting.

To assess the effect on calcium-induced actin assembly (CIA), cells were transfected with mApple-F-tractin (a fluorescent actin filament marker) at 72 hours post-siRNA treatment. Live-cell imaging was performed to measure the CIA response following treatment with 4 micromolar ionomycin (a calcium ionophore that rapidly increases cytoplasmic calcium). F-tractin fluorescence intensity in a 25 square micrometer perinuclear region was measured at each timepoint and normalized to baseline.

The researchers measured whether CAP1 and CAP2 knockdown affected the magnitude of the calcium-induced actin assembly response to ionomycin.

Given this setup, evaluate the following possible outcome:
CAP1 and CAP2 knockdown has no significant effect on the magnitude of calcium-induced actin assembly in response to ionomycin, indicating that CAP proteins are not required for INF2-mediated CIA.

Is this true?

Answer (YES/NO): NO